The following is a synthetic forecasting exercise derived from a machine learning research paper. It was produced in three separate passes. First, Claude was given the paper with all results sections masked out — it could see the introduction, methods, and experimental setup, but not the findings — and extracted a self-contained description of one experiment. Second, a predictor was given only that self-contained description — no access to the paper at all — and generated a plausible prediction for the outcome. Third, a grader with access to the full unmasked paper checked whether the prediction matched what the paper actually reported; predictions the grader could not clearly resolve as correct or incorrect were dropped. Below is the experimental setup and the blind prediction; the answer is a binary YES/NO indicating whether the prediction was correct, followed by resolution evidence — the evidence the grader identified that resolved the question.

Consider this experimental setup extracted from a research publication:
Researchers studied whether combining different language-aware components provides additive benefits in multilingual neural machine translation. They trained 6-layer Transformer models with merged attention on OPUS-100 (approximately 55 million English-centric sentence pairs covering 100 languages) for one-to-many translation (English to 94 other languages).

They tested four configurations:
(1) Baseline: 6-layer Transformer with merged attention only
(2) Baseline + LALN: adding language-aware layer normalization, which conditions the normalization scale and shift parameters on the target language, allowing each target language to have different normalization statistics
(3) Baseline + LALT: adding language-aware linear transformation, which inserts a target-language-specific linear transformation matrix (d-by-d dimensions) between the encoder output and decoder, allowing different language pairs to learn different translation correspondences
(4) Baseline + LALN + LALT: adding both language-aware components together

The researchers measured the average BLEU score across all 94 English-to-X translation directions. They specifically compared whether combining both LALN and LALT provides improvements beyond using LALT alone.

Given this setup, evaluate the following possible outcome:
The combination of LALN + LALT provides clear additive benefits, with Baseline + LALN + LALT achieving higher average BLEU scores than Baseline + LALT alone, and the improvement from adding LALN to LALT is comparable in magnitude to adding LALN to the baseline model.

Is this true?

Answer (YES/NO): NO